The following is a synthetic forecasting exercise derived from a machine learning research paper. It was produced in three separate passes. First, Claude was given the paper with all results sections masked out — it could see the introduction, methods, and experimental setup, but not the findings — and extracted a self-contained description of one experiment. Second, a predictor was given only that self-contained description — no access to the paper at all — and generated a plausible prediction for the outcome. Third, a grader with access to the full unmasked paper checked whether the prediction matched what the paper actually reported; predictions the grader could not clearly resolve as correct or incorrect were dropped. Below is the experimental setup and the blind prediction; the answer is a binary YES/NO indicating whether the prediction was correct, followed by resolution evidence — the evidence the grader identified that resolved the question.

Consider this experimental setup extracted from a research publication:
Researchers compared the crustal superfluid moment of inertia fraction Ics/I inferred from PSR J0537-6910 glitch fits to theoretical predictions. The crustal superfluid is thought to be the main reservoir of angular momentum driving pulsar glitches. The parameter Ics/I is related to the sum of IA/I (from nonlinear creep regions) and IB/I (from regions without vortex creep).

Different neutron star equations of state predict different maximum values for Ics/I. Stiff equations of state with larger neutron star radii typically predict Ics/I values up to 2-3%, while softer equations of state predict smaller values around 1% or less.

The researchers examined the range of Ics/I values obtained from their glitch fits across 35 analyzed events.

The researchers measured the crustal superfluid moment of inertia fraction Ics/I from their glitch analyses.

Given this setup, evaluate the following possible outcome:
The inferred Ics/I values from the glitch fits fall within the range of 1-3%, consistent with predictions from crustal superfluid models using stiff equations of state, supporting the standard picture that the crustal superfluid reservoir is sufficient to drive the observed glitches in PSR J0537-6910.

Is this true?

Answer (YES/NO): NO